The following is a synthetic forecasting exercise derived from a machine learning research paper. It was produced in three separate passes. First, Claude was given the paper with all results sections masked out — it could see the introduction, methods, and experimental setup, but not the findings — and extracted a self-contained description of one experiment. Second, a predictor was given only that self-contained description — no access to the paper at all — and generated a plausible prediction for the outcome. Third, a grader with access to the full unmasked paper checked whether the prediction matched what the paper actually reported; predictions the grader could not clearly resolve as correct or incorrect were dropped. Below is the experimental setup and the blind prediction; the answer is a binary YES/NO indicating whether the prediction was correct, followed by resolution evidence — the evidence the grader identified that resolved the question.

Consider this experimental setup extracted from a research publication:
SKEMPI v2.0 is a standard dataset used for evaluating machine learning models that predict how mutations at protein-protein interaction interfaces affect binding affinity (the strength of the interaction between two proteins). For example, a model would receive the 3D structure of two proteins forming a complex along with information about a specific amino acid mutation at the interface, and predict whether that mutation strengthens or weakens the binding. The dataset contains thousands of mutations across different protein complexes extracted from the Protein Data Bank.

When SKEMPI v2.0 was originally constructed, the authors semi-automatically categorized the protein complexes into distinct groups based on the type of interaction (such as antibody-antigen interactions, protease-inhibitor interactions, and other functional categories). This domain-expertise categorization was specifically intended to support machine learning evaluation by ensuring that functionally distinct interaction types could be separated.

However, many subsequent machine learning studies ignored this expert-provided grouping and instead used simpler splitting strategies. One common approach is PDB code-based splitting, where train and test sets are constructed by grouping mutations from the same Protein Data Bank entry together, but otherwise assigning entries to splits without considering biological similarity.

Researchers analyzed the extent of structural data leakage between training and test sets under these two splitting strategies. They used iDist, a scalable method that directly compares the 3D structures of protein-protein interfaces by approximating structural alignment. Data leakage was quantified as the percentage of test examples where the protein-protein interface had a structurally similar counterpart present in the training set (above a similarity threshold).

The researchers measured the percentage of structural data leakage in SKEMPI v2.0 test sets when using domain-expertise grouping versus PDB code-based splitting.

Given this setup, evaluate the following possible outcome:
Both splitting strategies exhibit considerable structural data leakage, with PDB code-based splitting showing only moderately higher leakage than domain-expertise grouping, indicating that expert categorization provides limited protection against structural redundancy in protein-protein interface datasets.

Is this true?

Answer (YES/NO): NO